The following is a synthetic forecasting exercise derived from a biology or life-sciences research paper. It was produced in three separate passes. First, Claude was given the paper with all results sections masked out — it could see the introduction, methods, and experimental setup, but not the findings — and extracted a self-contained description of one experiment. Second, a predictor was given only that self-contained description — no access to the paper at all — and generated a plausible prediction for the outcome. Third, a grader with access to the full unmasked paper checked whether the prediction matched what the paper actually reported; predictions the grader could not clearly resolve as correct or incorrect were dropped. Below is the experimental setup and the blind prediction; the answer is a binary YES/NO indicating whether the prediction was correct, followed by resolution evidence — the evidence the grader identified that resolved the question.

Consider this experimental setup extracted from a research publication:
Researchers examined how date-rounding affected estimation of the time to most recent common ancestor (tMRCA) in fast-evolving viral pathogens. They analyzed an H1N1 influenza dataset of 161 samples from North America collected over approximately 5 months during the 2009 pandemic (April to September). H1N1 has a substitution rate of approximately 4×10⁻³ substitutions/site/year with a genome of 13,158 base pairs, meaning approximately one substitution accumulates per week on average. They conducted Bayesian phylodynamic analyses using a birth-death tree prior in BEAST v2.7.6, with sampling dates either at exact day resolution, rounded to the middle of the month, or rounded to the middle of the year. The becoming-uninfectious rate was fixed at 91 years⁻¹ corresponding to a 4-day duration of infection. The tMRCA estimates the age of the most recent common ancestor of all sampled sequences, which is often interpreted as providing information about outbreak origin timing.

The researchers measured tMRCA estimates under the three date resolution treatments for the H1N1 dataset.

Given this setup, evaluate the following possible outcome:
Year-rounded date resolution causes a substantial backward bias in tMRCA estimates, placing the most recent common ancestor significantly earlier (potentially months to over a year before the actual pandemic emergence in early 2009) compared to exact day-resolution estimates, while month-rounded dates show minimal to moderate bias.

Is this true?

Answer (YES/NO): NO